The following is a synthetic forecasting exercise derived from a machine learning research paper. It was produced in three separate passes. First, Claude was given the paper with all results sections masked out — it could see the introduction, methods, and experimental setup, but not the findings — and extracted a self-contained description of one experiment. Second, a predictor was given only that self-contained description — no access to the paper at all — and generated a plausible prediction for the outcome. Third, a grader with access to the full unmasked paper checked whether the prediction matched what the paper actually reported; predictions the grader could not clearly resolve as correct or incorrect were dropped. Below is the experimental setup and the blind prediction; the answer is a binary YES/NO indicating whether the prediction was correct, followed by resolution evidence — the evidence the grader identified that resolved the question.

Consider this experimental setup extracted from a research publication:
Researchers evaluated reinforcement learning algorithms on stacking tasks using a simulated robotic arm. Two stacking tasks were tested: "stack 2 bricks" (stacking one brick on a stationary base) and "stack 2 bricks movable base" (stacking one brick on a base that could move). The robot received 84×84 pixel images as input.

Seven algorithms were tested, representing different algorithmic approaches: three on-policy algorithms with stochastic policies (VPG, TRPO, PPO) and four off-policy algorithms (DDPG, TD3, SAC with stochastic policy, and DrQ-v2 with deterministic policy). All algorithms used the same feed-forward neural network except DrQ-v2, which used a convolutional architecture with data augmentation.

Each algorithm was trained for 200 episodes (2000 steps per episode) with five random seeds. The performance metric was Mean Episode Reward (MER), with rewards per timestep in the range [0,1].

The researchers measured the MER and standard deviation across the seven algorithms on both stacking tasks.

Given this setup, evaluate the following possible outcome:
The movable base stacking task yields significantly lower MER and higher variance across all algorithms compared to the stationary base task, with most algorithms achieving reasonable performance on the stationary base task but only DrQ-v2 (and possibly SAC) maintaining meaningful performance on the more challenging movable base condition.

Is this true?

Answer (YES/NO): NO